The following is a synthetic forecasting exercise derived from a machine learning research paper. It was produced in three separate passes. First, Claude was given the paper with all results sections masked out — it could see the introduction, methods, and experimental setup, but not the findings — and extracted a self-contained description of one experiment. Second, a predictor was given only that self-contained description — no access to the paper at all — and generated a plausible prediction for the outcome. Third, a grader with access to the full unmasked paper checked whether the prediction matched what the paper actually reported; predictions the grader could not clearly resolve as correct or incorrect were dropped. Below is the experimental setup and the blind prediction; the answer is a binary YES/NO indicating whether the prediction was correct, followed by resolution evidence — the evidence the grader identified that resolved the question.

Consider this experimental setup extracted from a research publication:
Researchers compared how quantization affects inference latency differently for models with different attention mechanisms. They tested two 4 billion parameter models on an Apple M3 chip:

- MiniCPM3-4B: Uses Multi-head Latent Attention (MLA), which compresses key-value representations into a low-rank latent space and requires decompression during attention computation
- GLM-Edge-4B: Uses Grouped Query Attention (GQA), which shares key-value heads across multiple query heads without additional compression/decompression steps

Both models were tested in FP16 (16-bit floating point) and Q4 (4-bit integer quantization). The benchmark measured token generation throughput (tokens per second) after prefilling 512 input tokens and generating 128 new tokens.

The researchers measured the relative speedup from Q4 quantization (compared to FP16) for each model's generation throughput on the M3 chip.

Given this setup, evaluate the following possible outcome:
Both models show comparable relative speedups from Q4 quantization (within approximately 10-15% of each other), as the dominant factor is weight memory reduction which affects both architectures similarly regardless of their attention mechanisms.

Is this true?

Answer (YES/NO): NO